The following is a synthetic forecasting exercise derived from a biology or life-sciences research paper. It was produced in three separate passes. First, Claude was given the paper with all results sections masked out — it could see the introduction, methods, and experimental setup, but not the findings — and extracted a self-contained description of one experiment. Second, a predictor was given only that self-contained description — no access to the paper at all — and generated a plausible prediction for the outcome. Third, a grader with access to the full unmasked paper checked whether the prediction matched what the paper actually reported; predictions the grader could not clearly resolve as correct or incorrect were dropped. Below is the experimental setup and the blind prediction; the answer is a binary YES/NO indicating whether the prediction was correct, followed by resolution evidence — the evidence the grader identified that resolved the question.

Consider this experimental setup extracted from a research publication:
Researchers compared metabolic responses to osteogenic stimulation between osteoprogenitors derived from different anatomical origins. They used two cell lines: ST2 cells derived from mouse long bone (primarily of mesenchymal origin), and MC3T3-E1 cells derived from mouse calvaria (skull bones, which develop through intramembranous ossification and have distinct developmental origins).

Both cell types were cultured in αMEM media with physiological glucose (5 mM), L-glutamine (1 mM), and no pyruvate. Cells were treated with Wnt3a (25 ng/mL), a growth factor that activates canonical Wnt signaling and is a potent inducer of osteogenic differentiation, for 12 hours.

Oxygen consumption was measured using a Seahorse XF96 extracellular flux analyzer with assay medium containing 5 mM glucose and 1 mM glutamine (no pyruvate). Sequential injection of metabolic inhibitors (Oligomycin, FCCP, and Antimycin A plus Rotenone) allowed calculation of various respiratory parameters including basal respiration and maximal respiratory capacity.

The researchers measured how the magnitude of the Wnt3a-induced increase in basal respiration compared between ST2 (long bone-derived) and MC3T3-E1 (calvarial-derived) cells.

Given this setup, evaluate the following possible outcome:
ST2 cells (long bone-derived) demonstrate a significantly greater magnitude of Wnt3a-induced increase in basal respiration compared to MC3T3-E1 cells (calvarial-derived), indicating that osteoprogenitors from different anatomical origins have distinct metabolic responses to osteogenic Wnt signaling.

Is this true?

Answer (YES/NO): NO